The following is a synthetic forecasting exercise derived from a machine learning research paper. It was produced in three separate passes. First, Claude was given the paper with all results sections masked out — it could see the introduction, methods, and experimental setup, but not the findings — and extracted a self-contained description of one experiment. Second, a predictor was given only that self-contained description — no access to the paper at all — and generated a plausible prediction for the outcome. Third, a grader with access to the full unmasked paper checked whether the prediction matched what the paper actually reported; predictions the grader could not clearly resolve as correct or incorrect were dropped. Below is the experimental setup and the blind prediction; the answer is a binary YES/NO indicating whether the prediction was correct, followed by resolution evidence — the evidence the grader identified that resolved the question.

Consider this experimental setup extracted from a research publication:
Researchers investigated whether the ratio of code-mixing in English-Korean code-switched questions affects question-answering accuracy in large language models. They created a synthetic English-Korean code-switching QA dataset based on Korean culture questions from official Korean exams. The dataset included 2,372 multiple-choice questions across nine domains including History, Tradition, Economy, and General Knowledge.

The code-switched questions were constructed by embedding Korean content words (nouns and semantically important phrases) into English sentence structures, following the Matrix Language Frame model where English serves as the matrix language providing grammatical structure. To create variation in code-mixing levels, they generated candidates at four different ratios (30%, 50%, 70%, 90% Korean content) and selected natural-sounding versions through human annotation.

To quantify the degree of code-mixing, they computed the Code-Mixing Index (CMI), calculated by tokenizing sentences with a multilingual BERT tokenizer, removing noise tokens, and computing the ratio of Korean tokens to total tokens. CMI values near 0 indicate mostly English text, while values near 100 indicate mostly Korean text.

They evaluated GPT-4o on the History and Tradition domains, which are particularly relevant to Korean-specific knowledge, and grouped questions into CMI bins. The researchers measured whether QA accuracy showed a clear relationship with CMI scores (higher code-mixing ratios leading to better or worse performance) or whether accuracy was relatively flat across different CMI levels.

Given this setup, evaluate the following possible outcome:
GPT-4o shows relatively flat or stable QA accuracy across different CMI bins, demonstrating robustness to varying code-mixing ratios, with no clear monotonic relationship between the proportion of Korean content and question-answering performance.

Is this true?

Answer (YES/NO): YES